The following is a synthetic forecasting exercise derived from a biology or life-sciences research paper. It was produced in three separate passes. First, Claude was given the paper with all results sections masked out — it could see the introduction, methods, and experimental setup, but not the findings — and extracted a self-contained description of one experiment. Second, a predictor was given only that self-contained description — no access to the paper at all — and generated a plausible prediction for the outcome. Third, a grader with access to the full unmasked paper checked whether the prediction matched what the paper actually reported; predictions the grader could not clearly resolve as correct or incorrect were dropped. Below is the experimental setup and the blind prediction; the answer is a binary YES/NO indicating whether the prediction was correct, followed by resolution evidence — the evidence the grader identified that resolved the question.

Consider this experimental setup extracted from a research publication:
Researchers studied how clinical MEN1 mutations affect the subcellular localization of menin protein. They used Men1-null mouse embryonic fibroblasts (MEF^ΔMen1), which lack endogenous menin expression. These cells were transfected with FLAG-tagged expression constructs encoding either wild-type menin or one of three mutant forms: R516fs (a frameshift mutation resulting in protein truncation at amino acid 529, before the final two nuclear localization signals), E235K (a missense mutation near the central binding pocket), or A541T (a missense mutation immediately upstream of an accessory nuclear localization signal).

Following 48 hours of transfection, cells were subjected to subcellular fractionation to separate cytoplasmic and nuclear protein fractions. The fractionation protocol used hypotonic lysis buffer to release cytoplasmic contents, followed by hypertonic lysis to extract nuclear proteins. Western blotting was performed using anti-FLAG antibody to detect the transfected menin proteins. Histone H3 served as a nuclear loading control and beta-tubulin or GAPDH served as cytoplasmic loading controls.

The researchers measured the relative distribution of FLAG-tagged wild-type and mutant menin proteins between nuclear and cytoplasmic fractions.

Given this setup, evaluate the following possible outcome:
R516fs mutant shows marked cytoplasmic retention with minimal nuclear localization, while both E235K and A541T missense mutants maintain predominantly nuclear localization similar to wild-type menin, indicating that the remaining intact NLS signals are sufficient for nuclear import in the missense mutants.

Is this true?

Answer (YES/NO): NO